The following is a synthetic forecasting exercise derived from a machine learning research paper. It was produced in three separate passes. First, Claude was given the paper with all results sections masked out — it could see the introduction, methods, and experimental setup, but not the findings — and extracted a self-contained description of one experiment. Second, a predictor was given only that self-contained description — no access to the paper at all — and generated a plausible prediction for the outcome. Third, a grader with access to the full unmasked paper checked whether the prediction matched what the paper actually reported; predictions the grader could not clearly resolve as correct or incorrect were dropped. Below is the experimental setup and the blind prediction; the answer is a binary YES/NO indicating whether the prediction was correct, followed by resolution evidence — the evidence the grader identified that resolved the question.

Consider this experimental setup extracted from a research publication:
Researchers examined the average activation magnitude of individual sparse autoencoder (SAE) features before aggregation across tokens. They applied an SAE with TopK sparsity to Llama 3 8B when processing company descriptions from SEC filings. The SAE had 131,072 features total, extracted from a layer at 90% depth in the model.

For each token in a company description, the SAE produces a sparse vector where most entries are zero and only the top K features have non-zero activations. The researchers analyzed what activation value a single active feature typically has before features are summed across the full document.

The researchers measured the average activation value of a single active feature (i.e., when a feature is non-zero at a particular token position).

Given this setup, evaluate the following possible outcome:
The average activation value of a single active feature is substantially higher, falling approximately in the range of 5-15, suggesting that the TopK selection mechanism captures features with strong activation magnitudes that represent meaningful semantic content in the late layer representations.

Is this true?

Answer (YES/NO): NO